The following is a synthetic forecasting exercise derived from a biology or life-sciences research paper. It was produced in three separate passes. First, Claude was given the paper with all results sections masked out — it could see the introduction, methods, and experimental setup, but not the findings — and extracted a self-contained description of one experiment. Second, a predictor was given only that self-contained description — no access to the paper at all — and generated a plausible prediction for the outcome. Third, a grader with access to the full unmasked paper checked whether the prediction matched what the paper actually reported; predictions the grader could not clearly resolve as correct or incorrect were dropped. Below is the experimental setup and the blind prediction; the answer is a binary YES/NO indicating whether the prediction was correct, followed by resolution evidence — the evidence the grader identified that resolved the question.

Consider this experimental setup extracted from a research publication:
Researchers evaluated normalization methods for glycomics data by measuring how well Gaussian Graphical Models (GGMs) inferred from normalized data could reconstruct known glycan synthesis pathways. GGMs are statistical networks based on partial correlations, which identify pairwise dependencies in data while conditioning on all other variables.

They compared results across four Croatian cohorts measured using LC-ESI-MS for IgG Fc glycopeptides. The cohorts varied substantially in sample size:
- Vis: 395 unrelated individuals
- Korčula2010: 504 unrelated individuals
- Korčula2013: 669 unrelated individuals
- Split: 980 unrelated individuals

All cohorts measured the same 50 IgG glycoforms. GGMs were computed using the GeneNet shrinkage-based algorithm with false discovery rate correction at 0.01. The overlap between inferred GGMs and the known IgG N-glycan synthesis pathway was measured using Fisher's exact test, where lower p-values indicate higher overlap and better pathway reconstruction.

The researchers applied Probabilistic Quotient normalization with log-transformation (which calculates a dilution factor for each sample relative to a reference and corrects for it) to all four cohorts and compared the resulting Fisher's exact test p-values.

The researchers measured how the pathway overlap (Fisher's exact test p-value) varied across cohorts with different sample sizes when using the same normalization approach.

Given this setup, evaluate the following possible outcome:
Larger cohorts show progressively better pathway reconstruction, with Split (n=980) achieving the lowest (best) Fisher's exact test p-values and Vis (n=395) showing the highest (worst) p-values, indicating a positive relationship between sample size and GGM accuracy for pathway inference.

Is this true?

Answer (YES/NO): NO